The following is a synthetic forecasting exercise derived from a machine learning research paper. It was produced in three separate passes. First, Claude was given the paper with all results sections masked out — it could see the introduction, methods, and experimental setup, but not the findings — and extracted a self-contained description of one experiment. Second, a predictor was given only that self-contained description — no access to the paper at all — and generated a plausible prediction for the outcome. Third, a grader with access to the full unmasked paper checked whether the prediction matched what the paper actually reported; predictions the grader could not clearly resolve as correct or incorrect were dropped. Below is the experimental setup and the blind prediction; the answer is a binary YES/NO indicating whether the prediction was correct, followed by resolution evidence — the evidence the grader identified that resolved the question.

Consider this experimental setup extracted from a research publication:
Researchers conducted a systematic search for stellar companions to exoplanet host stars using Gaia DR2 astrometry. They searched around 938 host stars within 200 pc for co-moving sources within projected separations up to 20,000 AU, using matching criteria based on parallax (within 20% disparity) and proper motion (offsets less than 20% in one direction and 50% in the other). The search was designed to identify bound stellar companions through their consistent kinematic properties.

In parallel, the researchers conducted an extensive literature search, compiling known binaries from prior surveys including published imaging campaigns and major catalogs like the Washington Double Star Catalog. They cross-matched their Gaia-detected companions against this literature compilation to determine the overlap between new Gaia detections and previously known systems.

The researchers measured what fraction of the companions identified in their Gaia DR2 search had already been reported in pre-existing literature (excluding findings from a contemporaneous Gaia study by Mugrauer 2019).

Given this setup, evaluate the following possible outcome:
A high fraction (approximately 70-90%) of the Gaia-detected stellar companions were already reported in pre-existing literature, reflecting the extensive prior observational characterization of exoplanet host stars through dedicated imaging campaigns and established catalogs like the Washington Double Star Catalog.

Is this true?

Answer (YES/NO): YES